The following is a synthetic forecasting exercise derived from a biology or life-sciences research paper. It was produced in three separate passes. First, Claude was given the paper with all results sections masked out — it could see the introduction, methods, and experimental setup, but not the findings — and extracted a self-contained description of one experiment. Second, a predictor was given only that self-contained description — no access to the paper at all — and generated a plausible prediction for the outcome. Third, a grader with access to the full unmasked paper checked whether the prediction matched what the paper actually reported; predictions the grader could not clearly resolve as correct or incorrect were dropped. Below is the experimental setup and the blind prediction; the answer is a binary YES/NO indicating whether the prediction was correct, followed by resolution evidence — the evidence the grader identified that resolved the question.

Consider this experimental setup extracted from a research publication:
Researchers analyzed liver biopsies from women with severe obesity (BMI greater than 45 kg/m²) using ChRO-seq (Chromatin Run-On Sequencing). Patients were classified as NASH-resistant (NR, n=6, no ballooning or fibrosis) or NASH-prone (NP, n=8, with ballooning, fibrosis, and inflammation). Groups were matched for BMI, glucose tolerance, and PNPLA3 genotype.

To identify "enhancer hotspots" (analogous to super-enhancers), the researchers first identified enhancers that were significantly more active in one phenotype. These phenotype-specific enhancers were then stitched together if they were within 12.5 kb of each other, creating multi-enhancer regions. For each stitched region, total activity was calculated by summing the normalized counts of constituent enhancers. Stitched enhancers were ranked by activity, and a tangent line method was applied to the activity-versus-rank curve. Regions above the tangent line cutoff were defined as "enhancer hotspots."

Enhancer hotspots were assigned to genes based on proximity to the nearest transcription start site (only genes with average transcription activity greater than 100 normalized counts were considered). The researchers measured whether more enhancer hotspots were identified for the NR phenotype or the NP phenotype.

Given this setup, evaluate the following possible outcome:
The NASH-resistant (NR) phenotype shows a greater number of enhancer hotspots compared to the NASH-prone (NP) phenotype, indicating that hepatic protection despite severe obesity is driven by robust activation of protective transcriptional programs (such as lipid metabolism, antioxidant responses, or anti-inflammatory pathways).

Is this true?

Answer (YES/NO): YES